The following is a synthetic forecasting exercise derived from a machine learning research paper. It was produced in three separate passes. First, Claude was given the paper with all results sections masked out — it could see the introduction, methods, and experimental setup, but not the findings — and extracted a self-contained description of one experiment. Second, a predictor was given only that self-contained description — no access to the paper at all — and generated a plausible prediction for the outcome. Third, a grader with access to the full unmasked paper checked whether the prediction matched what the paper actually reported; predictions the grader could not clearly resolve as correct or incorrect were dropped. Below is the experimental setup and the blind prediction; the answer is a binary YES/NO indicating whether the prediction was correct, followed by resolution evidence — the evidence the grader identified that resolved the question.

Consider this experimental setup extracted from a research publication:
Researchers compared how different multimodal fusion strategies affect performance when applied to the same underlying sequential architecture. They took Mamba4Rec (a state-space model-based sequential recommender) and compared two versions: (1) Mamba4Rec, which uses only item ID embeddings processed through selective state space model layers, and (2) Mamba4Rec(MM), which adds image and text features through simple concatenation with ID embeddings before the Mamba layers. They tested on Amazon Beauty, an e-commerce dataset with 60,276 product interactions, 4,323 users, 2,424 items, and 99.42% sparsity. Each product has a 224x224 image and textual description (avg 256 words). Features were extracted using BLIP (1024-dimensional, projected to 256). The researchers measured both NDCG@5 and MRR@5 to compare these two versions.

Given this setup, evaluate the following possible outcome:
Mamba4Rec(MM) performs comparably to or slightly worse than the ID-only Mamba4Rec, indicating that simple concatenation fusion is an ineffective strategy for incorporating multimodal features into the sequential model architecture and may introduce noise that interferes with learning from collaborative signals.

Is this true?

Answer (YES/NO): YES